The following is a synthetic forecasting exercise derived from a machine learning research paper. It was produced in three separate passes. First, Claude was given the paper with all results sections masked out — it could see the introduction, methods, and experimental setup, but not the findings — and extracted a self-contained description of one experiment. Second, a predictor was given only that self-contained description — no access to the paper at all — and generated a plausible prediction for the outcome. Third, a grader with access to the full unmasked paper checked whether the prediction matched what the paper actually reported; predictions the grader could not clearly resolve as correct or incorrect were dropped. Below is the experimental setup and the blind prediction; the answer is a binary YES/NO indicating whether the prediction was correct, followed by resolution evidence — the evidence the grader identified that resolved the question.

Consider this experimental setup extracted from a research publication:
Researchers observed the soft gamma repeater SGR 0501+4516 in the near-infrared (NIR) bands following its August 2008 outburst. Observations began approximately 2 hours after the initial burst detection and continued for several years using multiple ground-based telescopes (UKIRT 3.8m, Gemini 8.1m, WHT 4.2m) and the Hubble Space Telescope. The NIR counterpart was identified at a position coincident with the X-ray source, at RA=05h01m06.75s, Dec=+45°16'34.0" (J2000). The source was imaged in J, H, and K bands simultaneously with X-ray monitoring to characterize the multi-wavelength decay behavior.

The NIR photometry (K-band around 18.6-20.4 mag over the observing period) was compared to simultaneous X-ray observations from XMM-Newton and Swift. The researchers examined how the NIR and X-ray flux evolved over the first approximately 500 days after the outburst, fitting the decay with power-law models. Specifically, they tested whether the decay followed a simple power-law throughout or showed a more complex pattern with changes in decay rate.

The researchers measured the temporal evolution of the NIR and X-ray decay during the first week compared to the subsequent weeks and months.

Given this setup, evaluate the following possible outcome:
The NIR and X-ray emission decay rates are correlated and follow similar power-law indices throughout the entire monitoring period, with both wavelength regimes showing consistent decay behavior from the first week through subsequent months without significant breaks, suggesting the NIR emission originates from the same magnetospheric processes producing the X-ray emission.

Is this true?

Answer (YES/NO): NO